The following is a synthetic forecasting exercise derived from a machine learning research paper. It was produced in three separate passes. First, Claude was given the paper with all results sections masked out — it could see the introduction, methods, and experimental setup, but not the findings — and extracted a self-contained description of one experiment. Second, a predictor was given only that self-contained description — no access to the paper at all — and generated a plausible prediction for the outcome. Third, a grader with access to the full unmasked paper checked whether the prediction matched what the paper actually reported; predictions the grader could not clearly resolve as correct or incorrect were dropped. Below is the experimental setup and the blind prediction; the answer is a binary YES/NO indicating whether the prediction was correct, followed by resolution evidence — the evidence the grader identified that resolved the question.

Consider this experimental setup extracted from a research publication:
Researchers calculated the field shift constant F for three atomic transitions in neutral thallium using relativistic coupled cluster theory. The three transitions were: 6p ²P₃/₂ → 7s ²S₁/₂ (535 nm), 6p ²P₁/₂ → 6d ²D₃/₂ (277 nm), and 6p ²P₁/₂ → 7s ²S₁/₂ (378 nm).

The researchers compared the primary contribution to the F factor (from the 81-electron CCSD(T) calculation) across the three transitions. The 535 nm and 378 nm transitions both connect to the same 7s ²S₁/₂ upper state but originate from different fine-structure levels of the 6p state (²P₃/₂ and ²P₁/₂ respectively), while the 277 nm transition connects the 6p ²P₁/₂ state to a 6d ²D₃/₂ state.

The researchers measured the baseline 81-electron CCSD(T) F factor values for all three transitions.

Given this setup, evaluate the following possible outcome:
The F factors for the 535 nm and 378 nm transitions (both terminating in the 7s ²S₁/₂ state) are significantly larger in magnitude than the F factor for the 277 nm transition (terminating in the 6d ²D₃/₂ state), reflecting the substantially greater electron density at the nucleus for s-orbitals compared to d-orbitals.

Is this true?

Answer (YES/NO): YES